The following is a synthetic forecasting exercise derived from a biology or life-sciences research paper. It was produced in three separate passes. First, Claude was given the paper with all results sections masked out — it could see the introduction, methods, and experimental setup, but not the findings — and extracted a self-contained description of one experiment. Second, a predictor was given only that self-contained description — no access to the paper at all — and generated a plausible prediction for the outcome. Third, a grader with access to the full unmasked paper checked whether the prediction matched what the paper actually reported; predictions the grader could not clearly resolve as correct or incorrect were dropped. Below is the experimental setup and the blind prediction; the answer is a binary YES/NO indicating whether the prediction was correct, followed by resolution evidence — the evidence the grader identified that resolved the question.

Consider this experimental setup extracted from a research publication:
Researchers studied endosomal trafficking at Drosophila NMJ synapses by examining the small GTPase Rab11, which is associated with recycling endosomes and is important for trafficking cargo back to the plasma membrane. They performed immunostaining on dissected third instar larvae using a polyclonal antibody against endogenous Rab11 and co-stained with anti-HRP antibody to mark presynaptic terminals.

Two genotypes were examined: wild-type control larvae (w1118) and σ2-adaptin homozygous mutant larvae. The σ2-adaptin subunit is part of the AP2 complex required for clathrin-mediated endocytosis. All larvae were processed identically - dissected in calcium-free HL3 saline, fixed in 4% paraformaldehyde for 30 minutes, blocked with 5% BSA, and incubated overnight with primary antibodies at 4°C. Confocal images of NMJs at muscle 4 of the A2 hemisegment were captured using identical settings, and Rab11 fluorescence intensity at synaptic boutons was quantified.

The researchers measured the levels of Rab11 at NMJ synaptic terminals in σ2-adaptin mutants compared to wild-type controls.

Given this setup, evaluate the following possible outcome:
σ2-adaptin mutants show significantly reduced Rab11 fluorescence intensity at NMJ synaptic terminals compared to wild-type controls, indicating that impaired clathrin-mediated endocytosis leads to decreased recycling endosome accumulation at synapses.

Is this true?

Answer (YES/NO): YES